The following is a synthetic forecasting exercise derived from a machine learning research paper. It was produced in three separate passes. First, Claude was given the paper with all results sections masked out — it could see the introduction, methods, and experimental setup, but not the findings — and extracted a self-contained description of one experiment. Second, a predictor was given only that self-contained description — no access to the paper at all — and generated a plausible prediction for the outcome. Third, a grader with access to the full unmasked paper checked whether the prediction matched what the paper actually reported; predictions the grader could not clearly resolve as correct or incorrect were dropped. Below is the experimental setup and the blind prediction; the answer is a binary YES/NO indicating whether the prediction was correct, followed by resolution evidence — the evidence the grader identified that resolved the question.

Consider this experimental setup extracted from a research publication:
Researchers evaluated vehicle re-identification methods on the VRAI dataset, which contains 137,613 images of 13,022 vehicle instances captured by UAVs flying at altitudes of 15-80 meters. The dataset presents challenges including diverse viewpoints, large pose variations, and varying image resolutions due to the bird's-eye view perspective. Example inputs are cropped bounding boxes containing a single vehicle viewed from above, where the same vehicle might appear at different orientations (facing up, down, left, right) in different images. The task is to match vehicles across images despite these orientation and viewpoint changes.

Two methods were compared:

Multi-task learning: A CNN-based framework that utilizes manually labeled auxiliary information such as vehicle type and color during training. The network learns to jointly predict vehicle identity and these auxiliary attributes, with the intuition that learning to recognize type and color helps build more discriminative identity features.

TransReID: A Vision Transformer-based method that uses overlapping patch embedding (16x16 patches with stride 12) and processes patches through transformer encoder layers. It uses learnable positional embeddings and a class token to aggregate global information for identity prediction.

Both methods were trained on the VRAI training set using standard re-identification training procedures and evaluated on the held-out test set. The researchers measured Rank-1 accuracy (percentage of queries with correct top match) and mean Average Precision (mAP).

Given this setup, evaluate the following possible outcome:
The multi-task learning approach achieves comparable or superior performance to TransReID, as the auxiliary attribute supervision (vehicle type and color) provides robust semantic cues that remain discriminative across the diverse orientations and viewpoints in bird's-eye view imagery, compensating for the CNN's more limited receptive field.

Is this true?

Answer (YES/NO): NO